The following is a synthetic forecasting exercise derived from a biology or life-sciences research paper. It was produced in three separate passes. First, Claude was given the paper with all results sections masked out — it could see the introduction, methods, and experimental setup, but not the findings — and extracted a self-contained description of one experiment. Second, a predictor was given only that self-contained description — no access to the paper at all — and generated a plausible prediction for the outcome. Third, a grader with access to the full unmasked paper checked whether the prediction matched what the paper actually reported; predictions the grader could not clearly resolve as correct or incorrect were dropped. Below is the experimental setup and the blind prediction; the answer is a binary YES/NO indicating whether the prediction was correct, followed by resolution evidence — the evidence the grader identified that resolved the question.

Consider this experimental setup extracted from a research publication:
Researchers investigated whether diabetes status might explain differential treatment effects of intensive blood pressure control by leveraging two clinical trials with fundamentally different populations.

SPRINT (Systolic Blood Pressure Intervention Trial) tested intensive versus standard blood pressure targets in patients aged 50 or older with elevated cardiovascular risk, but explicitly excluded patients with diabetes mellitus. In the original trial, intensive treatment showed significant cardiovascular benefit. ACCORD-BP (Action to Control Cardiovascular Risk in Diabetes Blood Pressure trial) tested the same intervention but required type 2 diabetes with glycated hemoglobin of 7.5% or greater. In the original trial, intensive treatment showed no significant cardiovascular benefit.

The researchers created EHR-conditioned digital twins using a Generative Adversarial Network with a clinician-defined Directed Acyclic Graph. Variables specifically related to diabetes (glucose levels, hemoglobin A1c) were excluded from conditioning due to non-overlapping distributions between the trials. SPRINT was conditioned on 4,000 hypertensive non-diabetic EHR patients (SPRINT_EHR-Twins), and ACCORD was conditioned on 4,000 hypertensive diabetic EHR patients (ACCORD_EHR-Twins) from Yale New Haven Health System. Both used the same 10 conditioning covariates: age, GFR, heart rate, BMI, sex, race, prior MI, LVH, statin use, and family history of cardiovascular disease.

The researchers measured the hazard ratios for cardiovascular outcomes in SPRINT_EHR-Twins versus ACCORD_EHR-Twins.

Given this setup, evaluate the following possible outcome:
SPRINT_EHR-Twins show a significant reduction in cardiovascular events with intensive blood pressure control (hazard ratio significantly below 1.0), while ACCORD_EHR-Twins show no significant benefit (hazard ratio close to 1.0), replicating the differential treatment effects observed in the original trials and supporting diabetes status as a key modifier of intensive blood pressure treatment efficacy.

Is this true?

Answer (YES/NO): NO